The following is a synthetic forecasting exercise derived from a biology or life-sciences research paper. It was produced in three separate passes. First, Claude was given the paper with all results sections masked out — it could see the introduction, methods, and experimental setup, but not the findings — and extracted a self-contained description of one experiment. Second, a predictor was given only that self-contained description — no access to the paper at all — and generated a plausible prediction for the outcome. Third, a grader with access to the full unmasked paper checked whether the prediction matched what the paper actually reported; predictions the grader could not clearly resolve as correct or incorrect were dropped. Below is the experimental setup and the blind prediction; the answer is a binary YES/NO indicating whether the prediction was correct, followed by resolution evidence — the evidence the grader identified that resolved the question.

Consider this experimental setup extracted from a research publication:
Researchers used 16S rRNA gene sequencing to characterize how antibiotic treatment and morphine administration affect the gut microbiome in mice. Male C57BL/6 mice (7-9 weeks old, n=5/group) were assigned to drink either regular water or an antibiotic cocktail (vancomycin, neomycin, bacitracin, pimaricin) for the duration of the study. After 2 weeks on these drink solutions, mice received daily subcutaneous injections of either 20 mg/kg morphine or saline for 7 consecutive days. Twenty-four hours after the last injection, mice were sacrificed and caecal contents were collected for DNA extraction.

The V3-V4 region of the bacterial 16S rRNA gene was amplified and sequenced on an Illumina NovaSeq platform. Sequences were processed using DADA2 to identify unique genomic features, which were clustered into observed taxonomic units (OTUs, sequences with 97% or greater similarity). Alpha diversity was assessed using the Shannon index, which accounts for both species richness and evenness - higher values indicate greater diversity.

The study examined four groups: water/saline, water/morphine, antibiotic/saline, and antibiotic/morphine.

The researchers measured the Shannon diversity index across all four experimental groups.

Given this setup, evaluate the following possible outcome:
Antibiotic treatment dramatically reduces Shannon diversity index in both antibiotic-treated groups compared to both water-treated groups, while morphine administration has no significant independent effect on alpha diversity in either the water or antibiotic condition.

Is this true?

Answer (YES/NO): YES